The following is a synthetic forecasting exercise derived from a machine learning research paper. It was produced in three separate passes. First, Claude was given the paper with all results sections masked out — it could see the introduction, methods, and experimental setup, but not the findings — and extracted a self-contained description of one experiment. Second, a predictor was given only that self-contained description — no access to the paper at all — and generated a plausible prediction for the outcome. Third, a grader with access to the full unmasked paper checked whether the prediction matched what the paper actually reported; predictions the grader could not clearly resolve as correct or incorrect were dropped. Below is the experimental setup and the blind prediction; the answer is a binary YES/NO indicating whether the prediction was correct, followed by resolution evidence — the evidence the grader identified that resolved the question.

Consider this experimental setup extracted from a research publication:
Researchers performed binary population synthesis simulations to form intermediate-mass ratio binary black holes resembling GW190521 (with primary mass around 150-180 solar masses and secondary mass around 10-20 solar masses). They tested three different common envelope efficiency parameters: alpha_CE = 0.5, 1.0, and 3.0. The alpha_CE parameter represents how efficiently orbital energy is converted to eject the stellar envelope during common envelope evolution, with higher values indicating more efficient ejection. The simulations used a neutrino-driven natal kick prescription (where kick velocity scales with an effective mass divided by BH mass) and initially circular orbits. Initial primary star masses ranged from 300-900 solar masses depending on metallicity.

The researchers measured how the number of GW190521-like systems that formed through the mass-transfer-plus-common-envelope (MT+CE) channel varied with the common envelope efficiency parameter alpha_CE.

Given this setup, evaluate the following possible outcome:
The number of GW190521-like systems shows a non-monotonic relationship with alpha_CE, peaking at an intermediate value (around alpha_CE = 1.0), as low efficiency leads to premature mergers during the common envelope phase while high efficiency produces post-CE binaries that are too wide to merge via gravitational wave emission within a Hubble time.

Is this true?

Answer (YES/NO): NO